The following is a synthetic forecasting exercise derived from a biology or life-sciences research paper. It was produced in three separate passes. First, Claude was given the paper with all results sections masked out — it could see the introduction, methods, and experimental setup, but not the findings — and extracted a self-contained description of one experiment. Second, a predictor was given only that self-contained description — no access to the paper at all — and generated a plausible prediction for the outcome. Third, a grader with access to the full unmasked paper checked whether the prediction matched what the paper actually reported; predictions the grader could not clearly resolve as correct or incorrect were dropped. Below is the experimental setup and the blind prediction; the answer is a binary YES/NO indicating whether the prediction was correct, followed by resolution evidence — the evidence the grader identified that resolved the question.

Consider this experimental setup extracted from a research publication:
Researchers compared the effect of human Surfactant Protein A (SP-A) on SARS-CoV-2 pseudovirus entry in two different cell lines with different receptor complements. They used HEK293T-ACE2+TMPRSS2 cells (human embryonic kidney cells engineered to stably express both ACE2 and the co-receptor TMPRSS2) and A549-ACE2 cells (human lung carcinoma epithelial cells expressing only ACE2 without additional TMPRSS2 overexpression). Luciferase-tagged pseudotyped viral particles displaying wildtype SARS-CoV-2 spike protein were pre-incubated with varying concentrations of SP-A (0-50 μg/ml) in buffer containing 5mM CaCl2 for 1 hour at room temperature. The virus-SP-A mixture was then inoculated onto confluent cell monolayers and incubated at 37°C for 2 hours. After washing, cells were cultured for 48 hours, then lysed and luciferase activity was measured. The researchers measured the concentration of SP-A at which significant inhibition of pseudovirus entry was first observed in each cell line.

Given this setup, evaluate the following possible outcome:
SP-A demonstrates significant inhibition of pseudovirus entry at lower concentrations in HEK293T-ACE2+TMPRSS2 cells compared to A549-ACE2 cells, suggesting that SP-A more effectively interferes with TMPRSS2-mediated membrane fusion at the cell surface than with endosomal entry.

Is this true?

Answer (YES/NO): YES